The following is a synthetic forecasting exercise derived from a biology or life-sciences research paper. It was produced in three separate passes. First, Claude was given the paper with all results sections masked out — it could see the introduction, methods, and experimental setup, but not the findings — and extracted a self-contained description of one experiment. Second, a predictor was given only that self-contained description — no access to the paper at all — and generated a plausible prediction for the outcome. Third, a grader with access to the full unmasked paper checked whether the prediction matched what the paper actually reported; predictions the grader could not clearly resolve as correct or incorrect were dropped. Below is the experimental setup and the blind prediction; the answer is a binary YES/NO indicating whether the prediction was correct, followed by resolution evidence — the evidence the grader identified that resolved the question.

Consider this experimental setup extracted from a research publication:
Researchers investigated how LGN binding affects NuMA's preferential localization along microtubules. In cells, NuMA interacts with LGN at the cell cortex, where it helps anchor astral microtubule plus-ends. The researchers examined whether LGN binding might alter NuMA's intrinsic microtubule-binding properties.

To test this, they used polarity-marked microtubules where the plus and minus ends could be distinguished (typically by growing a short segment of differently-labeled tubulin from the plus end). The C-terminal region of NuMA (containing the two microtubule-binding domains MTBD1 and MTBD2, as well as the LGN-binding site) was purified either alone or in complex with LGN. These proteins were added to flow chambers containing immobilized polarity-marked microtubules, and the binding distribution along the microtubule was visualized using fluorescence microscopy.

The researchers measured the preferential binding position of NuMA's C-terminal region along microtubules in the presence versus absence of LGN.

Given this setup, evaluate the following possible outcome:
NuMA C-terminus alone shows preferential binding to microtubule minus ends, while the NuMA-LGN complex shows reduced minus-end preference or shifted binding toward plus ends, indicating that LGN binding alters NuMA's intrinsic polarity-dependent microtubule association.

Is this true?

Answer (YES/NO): YES